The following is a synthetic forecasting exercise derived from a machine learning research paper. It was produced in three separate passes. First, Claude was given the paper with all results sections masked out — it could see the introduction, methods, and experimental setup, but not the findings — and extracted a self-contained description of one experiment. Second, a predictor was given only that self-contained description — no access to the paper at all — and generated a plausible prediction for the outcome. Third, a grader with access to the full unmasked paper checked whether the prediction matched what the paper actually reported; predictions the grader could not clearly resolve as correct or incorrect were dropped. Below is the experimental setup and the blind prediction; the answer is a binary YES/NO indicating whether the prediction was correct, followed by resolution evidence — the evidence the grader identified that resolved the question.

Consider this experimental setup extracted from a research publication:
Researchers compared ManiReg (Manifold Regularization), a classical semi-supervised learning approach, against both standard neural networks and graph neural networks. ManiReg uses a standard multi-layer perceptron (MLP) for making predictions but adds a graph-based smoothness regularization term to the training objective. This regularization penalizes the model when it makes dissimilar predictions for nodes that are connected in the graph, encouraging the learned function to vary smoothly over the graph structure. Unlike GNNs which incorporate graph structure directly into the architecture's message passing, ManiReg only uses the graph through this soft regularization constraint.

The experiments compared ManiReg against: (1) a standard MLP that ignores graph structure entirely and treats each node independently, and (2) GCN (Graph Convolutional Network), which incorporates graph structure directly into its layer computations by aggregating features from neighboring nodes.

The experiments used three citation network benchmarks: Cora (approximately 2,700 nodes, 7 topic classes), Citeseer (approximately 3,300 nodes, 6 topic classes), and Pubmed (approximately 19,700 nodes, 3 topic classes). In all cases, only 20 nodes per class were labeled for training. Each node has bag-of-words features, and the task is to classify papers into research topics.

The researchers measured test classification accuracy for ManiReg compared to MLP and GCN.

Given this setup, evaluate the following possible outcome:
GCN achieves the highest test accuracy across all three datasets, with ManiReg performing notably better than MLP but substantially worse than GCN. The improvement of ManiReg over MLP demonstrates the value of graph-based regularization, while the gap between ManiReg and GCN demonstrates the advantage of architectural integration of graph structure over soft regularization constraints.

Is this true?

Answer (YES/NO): YES